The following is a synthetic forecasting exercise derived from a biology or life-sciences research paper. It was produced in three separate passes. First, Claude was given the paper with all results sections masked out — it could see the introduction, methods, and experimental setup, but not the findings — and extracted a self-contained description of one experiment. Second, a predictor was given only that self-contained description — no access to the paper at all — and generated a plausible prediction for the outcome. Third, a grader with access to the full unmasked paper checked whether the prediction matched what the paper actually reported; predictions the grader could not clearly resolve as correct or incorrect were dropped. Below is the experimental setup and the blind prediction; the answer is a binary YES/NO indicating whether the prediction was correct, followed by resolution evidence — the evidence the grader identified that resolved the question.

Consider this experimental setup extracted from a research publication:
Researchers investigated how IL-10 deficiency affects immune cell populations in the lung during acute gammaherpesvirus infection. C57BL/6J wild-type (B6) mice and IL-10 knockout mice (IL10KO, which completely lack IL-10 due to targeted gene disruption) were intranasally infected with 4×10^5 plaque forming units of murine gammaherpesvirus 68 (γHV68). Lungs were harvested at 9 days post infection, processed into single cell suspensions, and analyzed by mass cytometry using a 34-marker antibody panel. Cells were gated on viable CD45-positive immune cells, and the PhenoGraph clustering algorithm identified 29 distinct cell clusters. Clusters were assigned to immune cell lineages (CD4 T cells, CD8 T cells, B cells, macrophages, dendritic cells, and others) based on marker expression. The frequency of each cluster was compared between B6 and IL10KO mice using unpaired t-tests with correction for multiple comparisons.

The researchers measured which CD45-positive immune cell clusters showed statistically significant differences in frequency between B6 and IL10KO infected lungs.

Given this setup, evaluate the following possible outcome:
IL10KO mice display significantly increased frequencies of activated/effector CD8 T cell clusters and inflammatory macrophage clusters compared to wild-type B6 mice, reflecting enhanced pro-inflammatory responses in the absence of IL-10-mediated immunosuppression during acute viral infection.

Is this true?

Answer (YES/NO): NO